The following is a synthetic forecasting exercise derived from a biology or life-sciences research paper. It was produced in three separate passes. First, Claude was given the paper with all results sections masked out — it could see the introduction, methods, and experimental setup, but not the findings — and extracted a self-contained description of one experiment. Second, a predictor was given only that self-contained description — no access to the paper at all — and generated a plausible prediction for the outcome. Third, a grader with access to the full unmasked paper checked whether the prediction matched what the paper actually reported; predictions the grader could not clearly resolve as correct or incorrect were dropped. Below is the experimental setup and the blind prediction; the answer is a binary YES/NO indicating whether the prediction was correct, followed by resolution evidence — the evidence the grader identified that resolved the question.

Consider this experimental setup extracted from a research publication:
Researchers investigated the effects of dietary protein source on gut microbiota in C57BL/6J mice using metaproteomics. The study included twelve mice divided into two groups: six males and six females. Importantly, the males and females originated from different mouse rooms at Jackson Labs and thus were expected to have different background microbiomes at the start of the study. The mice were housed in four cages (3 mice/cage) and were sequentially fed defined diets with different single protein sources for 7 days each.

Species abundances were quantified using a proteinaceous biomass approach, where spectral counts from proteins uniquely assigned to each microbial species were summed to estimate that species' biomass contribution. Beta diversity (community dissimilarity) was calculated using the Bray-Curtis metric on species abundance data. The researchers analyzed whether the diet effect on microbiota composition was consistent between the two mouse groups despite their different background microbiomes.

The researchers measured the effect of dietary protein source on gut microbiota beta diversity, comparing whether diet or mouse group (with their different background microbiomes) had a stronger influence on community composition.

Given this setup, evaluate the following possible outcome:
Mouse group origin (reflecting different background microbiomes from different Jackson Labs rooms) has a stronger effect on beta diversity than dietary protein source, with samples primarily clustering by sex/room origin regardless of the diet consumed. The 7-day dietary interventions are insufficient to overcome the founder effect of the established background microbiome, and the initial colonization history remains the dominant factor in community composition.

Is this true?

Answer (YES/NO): NO